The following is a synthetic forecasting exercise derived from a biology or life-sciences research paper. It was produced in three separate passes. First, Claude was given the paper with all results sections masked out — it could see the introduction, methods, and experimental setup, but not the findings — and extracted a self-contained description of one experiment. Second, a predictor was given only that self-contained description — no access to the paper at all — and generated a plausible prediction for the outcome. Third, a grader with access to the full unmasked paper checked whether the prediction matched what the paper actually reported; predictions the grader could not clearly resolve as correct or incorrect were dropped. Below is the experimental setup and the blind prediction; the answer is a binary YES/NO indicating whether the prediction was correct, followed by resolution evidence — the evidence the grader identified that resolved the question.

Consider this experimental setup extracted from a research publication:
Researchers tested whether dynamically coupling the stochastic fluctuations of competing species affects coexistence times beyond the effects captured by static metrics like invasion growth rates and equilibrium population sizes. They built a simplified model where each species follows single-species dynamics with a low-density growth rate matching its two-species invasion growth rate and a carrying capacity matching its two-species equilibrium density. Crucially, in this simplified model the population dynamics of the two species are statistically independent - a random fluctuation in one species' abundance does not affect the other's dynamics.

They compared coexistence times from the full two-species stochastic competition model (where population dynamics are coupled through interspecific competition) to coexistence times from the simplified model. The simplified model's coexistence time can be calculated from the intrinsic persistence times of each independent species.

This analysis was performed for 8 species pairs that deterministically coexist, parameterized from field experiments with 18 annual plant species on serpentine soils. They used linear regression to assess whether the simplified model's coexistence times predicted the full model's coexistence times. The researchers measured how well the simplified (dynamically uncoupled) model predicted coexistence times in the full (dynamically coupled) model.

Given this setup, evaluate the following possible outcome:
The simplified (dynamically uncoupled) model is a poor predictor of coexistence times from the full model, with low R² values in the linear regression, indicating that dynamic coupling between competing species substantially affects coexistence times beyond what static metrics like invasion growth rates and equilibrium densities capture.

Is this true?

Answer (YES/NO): NO